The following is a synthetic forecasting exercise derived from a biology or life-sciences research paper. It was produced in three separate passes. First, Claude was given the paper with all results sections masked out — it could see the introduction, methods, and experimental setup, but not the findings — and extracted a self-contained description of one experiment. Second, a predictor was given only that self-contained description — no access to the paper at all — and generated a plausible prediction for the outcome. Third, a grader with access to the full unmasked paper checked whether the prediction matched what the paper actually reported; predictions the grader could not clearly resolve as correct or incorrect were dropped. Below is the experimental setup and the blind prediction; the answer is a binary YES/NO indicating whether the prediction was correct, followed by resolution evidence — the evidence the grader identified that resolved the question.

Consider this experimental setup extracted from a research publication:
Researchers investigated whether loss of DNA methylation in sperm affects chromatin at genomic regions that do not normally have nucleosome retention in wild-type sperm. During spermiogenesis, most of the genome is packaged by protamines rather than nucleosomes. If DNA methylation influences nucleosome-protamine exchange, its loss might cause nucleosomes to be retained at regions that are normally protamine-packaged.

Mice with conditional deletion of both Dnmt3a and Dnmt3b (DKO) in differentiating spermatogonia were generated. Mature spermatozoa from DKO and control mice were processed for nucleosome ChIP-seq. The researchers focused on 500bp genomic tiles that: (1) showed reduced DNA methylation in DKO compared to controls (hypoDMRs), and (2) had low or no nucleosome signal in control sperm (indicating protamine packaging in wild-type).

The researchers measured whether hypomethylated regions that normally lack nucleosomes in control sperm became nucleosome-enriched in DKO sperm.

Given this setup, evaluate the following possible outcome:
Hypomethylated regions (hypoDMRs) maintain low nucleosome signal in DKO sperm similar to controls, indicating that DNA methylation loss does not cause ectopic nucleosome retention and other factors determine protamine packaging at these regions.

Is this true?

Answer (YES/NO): NO